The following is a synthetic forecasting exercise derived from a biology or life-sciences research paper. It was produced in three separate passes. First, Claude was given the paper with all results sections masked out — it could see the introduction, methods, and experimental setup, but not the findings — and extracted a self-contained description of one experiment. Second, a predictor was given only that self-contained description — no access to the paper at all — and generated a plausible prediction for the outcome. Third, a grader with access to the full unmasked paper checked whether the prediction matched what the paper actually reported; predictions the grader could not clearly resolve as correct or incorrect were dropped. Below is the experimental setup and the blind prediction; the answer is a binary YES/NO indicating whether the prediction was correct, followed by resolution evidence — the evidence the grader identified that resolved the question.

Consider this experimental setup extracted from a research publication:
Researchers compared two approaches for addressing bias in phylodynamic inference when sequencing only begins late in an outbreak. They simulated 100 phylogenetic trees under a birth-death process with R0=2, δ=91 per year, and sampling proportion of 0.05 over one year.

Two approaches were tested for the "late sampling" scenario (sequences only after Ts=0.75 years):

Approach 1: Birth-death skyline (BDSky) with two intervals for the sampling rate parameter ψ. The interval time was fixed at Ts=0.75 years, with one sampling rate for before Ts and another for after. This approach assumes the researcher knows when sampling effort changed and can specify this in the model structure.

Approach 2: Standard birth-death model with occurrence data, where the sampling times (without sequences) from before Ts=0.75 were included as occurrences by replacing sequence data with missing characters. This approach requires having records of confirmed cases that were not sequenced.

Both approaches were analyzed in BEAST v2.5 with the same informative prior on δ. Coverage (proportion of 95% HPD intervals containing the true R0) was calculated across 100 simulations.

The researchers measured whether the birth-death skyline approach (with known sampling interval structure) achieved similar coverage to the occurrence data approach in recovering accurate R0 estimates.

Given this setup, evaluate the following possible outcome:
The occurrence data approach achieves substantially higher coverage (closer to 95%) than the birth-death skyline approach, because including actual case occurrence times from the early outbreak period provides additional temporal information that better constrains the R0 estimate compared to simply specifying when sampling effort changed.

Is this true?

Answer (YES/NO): NO